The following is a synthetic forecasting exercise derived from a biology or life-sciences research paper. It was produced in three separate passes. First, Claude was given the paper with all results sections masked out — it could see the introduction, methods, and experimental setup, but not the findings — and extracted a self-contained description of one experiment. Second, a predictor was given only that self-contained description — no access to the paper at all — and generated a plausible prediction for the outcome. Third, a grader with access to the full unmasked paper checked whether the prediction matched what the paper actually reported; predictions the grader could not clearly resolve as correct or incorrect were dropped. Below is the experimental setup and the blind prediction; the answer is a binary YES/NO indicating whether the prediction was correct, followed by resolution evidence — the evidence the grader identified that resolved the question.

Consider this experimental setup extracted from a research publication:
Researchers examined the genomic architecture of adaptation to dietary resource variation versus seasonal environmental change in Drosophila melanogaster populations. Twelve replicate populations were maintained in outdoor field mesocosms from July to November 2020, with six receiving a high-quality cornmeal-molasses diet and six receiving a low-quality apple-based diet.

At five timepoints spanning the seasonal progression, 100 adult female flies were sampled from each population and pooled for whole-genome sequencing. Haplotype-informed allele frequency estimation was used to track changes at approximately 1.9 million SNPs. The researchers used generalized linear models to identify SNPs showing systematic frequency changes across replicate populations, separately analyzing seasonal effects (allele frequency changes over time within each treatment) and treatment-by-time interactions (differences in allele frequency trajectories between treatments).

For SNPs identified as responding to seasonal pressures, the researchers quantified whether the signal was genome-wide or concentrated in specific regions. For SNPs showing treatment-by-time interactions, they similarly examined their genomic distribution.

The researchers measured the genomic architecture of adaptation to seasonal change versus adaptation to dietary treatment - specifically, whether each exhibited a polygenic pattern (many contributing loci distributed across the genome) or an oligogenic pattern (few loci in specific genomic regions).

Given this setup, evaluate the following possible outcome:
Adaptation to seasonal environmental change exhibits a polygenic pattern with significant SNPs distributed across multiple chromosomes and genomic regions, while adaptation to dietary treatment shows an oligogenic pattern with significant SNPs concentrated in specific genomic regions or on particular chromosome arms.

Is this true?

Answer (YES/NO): YES